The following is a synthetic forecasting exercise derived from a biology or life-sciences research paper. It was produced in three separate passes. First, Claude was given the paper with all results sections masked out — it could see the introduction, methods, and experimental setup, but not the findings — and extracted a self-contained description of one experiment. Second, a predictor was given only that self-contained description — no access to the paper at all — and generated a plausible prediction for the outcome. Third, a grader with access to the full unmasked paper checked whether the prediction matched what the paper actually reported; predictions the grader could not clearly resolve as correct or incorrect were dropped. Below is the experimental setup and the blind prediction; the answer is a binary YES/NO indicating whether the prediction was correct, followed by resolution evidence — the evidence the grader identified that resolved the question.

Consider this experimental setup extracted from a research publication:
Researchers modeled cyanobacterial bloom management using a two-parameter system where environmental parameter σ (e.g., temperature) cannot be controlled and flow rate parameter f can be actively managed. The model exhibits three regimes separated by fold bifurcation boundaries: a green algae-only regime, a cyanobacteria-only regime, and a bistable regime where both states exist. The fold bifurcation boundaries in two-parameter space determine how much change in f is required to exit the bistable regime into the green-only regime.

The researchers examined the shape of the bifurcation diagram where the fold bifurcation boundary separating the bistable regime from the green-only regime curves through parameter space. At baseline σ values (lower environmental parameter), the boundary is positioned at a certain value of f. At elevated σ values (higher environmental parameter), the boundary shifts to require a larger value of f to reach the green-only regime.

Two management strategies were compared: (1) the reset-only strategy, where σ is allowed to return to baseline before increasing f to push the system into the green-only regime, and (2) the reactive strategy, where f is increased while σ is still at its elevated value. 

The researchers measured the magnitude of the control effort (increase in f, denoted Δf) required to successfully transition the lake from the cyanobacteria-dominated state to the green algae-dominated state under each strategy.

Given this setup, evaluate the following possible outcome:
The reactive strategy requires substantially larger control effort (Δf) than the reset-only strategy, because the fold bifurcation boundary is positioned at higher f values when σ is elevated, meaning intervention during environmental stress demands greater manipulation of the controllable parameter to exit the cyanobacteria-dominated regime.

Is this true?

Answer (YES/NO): YES